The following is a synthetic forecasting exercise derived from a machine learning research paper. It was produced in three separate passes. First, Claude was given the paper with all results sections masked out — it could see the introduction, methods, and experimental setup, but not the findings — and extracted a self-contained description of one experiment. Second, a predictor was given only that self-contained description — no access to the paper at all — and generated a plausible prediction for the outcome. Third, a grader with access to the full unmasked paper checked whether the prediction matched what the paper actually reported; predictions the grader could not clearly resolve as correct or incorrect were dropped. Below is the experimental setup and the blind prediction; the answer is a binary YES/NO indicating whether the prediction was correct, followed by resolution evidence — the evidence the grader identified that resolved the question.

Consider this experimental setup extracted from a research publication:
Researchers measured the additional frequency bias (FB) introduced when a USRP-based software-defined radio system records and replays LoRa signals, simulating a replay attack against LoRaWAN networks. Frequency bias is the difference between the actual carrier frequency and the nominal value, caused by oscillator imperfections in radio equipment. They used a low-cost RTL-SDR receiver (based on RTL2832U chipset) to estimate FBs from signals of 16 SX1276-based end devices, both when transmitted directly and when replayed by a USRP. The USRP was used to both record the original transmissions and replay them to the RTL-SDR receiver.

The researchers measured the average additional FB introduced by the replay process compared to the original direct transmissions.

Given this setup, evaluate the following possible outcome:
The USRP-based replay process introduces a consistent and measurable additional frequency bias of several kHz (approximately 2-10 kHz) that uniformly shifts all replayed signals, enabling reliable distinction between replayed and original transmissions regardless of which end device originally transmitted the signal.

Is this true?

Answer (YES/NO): NO